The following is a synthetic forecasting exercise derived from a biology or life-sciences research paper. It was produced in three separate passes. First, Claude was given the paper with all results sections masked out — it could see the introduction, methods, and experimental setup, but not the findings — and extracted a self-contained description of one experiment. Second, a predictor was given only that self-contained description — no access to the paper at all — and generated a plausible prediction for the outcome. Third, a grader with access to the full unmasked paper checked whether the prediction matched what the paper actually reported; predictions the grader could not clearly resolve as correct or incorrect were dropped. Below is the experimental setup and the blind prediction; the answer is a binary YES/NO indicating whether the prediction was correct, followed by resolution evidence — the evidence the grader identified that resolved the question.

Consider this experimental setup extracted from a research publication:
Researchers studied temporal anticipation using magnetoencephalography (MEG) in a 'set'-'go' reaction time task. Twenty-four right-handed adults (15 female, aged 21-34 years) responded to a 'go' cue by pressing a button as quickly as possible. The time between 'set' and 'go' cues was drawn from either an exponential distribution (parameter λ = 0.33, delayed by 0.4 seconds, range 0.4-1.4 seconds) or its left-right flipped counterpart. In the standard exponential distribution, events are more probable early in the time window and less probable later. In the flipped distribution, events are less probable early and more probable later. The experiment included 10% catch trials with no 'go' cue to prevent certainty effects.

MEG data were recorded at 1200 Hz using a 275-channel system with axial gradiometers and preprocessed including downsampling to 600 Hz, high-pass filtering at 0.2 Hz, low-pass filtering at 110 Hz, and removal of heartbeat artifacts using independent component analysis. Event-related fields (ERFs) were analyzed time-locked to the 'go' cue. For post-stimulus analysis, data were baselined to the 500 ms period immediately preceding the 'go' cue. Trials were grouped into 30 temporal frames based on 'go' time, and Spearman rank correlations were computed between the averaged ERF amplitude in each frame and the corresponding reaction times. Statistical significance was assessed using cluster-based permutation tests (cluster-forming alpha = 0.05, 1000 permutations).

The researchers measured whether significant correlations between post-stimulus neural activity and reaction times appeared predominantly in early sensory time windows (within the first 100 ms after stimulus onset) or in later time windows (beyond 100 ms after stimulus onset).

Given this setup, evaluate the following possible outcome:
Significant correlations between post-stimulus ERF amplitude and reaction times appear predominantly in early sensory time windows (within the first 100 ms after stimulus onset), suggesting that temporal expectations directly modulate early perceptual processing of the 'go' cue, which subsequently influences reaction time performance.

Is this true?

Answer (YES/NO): NO